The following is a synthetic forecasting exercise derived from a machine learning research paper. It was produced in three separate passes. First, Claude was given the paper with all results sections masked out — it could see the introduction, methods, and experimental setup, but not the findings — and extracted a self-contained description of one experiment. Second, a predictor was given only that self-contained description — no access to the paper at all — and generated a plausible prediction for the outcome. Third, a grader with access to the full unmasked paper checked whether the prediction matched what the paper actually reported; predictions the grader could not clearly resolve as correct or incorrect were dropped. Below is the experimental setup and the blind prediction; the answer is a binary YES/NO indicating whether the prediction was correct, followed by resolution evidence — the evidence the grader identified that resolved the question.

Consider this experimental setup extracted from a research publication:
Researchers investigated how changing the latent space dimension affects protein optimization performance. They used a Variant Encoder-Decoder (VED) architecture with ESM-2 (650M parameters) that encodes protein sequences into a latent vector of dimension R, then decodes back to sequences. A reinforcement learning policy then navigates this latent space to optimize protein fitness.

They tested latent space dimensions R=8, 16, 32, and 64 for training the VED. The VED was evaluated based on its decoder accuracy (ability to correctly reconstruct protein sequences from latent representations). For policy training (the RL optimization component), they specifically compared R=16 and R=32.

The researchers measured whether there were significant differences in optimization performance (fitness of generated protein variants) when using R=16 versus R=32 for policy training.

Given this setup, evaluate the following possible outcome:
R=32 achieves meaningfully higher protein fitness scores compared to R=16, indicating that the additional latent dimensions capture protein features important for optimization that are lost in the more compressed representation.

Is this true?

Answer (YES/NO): NO